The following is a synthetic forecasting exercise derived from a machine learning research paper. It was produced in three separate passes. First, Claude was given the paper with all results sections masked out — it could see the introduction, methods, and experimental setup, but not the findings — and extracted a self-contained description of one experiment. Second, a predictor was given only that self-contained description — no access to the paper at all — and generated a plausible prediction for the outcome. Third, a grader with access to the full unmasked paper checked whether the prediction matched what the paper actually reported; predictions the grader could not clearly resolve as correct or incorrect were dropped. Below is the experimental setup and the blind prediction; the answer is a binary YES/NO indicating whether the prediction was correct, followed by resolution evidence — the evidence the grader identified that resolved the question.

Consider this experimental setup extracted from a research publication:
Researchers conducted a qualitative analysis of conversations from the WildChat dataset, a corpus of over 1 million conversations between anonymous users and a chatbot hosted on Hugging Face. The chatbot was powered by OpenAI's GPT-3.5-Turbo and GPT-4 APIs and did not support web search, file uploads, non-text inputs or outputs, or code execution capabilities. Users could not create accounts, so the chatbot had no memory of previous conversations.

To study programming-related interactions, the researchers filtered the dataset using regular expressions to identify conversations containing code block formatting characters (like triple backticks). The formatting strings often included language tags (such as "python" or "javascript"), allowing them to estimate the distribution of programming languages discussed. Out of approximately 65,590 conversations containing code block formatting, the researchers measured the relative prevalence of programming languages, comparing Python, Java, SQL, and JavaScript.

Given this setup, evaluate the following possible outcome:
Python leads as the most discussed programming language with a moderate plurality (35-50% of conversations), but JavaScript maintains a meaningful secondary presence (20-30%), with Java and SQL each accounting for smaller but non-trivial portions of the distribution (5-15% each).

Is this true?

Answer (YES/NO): NO